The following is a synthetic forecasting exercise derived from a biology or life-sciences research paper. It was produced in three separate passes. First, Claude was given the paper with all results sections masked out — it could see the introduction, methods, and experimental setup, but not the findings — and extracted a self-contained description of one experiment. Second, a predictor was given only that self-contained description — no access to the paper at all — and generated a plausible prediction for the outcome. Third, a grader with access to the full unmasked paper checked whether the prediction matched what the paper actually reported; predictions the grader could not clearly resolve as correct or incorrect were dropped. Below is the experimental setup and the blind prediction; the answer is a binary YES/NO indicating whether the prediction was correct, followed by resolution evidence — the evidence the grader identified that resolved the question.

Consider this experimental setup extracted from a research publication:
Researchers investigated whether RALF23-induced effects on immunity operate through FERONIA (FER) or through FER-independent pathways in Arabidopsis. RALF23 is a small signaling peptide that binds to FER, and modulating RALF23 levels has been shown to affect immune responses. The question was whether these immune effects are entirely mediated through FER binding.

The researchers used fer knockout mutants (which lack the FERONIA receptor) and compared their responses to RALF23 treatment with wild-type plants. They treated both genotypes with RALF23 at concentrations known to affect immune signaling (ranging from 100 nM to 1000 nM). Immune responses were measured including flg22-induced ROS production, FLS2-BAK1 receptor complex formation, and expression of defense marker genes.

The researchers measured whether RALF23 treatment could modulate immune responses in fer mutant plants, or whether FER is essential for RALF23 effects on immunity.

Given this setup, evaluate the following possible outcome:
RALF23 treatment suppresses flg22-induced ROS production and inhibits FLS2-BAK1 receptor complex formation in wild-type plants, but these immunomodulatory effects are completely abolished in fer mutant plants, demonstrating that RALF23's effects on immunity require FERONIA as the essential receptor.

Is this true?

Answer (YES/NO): NO